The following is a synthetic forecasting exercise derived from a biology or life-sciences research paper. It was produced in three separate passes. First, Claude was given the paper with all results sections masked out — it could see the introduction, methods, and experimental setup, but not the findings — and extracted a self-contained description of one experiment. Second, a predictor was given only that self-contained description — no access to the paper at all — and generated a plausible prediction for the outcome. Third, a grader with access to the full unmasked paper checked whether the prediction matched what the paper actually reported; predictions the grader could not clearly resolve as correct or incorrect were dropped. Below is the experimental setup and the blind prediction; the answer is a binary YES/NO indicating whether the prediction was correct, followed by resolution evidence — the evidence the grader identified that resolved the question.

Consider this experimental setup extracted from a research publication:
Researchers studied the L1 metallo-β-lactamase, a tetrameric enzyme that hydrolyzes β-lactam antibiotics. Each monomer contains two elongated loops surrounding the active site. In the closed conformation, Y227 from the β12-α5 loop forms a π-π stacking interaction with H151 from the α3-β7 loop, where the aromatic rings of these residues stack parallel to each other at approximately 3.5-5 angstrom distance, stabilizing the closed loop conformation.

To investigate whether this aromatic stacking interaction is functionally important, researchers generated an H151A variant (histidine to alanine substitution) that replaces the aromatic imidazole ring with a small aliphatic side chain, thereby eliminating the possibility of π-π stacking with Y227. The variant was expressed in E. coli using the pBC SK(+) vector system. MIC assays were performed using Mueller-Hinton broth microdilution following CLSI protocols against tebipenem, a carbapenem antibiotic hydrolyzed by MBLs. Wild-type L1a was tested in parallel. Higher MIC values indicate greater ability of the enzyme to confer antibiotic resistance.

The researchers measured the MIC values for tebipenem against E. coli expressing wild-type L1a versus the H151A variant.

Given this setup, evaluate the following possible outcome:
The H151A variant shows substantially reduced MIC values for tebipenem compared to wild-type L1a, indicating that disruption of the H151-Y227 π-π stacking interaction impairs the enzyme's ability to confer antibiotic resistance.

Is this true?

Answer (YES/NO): YES